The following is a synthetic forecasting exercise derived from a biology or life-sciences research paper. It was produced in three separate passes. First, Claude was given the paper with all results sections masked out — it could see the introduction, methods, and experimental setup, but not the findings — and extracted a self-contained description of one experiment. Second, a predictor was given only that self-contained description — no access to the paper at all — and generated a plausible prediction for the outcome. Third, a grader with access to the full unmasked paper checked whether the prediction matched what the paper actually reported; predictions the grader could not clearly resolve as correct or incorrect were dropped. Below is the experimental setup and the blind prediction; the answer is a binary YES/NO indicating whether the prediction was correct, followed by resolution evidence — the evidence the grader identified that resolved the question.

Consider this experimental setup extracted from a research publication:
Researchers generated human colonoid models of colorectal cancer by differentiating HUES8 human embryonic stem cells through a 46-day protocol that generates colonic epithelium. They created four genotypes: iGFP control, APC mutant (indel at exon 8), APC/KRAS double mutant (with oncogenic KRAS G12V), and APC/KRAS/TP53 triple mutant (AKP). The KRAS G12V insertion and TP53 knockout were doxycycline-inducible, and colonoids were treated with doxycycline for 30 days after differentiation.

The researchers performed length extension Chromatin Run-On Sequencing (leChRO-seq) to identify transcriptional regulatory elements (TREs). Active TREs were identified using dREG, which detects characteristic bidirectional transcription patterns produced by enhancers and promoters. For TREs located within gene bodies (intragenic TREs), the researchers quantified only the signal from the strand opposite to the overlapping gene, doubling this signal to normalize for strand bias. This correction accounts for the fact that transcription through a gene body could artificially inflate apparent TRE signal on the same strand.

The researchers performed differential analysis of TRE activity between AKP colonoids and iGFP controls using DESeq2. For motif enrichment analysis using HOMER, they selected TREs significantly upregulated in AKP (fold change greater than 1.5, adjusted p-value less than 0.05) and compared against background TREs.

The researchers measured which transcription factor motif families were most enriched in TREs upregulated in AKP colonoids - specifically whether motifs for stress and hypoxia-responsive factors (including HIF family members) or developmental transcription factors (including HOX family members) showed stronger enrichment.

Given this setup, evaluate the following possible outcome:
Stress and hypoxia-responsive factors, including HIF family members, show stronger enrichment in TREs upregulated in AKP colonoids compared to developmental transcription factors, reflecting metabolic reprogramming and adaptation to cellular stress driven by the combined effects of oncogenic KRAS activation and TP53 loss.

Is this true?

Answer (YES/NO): YES